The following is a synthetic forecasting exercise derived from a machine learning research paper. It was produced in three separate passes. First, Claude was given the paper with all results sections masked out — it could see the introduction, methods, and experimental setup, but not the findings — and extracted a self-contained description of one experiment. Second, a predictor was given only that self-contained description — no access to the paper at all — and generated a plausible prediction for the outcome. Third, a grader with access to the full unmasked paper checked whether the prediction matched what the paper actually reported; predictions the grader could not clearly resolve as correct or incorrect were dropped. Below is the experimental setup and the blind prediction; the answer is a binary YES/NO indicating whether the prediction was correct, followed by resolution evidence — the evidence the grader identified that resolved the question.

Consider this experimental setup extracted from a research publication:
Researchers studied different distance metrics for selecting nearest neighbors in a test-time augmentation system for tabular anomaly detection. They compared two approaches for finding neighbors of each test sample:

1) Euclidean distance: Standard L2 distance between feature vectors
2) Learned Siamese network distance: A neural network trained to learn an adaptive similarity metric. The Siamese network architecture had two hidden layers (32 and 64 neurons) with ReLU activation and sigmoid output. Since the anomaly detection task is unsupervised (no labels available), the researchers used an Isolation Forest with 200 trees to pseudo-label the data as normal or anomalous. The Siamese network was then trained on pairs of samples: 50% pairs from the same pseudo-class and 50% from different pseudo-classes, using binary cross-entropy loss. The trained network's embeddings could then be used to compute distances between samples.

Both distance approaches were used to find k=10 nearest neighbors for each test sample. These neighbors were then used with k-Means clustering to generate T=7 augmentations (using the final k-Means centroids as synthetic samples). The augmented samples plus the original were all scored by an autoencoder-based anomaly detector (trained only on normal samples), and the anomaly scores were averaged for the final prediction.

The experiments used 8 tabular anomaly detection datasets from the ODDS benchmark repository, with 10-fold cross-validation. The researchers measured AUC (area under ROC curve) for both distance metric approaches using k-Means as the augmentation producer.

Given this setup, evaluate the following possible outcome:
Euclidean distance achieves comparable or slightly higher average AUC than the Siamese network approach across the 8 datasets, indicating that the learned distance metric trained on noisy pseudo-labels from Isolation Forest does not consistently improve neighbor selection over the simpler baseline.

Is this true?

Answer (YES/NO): NO